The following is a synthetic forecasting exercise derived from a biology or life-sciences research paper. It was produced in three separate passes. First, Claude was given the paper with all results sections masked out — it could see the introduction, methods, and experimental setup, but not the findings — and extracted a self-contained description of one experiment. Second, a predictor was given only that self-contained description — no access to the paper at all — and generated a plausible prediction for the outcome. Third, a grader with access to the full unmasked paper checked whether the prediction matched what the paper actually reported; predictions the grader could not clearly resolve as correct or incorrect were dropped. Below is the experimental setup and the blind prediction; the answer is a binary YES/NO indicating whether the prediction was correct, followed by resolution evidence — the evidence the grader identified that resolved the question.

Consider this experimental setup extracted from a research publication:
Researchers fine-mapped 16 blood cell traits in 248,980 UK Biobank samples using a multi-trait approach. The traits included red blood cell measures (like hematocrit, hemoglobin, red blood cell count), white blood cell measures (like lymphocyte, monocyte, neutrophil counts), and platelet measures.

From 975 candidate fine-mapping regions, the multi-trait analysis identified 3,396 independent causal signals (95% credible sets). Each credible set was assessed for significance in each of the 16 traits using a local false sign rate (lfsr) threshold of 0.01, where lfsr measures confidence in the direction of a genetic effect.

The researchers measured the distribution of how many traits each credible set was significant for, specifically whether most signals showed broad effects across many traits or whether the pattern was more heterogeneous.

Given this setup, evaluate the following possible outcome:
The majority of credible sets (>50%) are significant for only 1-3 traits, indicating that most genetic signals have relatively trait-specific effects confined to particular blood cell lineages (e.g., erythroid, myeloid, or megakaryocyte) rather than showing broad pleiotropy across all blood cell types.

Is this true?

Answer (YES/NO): NO